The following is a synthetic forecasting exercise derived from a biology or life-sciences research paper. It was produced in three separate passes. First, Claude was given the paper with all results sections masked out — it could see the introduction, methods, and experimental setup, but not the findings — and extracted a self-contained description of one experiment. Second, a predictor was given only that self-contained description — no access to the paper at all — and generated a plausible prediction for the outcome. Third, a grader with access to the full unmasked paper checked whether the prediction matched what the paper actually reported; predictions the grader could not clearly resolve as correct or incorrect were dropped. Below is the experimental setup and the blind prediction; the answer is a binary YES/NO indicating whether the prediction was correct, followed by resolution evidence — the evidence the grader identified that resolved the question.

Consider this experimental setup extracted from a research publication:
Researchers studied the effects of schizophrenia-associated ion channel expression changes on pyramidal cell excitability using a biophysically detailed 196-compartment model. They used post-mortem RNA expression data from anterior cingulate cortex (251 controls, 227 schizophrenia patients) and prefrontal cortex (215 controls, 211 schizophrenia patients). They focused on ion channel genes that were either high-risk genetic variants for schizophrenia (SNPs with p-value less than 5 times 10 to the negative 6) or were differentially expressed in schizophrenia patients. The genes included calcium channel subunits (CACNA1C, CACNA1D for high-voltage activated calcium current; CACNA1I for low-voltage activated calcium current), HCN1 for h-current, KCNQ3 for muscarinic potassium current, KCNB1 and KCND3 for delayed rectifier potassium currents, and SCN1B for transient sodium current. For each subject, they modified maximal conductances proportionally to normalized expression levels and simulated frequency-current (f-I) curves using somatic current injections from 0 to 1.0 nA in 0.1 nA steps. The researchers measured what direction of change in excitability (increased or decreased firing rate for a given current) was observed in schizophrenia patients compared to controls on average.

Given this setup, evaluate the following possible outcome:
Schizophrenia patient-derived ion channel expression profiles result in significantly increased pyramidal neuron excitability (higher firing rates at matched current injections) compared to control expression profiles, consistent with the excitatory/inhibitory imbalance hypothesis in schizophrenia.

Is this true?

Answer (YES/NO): NO